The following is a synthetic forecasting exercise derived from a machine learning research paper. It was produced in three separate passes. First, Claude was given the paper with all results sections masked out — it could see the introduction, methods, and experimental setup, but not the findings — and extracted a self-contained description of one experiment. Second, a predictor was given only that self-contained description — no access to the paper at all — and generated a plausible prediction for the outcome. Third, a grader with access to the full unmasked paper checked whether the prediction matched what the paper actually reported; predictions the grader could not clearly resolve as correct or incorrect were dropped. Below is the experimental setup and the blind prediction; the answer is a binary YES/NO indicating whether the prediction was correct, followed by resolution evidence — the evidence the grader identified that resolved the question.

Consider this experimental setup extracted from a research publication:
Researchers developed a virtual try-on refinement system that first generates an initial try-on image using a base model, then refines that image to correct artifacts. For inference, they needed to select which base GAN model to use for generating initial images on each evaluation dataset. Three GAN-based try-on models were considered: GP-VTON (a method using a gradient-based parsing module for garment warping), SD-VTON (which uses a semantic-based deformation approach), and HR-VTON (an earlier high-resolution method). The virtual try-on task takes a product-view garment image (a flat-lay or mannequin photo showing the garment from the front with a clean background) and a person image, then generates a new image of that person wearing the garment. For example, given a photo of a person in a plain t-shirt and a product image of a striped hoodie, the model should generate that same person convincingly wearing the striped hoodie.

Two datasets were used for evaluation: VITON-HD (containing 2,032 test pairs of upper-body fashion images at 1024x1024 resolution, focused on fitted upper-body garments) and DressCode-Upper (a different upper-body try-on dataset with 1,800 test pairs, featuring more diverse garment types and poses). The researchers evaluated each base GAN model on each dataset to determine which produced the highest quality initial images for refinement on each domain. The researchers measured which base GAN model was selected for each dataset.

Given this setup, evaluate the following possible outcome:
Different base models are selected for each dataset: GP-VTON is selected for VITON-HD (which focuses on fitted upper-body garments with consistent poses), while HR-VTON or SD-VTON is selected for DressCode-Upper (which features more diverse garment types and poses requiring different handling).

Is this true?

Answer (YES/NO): YES